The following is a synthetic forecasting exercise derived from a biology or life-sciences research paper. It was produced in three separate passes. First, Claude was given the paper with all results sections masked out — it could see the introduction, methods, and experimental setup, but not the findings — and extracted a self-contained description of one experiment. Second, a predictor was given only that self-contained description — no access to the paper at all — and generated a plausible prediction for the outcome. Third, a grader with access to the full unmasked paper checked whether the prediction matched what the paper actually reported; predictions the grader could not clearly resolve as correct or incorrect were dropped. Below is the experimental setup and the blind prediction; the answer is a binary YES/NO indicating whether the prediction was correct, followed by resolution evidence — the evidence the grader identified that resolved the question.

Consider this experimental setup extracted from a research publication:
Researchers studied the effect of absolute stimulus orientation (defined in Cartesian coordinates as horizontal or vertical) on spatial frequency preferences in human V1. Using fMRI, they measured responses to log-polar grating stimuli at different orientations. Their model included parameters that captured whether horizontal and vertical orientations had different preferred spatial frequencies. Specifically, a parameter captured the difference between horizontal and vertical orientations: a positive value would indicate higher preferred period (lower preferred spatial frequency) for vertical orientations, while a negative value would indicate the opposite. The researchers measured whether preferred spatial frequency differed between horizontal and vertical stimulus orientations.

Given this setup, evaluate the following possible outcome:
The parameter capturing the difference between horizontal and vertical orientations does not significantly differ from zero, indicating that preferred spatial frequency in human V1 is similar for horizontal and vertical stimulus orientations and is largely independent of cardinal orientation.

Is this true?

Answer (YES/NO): NO